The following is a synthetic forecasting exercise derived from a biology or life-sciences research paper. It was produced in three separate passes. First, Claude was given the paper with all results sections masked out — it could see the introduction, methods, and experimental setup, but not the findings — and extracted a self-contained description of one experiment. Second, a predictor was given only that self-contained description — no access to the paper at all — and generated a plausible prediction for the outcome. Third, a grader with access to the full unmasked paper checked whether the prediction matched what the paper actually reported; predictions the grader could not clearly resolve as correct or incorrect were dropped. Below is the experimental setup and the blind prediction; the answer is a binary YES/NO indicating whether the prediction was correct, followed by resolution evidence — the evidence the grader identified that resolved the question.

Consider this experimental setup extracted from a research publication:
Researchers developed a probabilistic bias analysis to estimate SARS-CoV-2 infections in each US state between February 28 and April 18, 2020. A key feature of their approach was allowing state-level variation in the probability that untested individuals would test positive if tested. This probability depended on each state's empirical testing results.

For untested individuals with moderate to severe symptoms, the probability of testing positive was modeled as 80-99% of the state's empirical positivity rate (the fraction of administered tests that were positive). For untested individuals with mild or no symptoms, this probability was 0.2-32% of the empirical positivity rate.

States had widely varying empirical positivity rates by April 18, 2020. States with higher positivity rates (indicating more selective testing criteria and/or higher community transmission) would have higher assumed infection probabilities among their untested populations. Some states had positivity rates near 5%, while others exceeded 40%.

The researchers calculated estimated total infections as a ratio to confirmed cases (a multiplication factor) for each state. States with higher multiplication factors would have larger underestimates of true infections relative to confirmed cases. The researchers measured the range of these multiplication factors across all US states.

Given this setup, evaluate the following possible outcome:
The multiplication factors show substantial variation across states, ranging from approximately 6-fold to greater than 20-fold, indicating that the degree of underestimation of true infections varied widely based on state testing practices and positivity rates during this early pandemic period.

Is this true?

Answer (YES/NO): NO